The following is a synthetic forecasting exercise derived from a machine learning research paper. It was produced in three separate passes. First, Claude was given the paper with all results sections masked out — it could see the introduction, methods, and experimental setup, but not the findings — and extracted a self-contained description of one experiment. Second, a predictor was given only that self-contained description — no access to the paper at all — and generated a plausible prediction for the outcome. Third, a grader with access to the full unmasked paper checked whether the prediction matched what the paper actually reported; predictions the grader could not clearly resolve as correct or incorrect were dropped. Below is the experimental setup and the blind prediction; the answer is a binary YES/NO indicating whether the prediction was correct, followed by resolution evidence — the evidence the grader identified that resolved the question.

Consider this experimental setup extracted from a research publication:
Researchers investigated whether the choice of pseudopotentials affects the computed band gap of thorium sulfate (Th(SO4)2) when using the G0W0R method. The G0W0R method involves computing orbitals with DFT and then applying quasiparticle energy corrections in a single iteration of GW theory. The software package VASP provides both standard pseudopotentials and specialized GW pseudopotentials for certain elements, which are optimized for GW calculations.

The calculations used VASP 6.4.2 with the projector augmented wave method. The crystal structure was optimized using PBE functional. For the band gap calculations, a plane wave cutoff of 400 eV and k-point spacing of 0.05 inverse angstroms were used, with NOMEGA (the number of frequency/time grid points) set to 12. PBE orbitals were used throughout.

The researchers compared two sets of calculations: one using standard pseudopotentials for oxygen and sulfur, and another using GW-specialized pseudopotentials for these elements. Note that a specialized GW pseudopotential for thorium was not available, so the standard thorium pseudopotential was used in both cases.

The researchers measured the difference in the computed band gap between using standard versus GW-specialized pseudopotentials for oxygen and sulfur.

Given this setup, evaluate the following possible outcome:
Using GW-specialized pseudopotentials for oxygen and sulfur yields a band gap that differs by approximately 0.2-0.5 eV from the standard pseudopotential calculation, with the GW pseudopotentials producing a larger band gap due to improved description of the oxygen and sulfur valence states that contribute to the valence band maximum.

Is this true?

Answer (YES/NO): NO